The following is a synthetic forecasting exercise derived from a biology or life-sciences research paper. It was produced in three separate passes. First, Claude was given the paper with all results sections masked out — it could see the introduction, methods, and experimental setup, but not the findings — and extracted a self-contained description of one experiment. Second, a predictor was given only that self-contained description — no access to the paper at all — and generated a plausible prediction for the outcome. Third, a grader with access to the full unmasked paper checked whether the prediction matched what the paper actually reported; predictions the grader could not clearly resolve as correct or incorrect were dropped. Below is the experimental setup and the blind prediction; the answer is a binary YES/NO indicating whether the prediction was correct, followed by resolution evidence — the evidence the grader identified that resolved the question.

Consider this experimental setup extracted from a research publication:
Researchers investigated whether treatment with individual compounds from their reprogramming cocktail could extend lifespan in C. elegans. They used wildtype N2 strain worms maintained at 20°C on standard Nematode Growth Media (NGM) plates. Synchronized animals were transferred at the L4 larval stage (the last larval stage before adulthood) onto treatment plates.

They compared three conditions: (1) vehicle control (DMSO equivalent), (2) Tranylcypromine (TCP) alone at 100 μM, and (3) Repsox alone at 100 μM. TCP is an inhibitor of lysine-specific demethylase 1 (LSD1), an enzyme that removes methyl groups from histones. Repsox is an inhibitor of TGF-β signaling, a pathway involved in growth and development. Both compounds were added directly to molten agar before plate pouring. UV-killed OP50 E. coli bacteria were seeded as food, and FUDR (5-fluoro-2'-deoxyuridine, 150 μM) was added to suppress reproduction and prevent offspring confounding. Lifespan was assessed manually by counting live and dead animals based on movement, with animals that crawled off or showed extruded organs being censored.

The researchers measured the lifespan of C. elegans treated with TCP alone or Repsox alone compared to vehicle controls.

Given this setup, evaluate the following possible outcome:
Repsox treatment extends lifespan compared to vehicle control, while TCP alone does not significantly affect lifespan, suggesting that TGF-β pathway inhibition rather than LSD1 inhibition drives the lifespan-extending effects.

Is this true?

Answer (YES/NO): NO